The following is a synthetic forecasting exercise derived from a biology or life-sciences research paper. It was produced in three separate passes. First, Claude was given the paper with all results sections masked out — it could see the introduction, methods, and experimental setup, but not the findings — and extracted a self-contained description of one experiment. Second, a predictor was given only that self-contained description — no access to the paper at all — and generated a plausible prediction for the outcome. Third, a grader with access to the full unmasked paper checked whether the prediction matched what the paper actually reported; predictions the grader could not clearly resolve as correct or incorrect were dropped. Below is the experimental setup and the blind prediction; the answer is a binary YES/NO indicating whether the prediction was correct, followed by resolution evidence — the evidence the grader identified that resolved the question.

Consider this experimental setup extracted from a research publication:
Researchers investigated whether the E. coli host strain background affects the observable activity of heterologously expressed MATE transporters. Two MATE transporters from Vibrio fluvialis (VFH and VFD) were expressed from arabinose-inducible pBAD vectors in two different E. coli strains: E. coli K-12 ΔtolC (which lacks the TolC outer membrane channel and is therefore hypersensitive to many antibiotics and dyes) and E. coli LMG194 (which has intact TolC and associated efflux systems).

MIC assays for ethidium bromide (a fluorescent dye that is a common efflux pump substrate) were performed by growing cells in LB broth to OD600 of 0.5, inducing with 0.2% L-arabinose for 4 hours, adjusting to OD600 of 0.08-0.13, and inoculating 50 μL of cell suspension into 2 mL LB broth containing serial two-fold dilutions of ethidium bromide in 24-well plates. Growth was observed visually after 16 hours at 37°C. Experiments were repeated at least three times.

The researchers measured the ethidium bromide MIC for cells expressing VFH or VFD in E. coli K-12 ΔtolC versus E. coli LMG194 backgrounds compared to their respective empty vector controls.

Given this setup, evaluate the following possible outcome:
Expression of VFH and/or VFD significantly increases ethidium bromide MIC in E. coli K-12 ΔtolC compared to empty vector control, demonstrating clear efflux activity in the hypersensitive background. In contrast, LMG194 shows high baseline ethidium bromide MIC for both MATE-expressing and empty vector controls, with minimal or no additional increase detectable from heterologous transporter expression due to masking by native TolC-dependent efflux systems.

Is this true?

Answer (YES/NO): YES